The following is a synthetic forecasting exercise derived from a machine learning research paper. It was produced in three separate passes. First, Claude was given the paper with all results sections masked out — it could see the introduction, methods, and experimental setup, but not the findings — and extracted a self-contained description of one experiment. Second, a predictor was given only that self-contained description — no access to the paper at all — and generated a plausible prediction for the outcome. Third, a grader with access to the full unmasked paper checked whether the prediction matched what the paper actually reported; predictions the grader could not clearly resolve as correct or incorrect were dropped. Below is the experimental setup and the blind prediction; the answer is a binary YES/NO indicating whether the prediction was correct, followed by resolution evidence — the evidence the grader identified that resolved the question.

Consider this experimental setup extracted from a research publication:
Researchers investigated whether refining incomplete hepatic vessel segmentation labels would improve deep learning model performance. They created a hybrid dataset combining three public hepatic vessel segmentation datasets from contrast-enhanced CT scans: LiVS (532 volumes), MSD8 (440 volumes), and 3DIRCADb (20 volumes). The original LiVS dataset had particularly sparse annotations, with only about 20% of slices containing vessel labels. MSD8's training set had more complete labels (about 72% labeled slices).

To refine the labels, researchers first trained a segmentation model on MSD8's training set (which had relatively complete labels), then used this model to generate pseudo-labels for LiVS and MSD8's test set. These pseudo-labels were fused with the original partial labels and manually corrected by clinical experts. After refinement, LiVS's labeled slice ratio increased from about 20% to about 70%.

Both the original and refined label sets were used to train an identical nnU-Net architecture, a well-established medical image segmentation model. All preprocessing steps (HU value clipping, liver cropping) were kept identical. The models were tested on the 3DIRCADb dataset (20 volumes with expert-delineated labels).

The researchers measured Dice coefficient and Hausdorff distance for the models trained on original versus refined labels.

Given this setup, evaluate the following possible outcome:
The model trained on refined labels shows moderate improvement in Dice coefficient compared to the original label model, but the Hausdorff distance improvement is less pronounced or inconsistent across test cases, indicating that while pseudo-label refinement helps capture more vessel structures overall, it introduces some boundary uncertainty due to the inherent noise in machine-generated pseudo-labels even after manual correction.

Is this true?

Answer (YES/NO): NO